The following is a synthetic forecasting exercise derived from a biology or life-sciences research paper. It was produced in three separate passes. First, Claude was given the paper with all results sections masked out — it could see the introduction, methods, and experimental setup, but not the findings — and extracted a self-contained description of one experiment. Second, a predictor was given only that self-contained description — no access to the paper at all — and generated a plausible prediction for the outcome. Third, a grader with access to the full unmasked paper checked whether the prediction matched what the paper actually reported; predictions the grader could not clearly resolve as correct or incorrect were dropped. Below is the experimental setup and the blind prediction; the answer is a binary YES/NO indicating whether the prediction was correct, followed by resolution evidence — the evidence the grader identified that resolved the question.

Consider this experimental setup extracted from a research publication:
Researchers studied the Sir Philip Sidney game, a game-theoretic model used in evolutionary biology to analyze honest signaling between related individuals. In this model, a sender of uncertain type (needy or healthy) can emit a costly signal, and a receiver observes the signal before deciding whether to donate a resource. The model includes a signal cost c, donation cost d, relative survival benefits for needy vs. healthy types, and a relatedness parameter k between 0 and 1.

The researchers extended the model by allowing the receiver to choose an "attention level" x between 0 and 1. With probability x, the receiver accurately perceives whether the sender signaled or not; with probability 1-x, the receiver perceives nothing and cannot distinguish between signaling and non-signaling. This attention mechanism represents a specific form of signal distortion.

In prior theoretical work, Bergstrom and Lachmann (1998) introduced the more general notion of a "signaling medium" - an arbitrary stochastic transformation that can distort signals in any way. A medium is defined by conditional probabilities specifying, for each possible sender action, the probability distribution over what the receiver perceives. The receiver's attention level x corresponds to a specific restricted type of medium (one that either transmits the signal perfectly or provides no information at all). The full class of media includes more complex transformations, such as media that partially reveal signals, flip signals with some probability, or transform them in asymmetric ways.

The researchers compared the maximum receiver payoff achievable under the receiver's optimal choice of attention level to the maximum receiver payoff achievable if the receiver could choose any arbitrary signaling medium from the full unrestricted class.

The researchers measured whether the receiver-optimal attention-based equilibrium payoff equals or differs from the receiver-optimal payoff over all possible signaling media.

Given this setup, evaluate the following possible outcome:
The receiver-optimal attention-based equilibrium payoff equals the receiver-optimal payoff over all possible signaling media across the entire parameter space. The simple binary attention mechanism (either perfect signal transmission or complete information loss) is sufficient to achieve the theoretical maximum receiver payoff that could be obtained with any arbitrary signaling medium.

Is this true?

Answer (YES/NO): YES